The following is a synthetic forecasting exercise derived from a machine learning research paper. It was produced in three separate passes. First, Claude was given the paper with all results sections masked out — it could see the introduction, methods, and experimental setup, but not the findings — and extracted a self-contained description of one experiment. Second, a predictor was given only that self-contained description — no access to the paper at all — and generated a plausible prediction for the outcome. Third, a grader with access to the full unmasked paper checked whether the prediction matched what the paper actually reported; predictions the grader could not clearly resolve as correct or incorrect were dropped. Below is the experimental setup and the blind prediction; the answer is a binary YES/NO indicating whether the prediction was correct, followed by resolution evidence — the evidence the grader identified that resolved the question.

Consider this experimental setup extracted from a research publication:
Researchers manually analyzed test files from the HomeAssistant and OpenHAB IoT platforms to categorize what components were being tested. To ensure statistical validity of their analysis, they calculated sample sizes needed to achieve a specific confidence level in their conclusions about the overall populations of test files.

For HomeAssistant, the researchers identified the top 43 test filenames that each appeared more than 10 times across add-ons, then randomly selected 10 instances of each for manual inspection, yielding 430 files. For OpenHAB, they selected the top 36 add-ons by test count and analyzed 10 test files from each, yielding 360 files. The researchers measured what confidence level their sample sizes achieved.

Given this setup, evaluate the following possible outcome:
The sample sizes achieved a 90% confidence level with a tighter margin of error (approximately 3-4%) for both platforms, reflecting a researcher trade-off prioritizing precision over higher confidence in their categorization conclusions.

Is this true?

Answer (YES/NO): NO